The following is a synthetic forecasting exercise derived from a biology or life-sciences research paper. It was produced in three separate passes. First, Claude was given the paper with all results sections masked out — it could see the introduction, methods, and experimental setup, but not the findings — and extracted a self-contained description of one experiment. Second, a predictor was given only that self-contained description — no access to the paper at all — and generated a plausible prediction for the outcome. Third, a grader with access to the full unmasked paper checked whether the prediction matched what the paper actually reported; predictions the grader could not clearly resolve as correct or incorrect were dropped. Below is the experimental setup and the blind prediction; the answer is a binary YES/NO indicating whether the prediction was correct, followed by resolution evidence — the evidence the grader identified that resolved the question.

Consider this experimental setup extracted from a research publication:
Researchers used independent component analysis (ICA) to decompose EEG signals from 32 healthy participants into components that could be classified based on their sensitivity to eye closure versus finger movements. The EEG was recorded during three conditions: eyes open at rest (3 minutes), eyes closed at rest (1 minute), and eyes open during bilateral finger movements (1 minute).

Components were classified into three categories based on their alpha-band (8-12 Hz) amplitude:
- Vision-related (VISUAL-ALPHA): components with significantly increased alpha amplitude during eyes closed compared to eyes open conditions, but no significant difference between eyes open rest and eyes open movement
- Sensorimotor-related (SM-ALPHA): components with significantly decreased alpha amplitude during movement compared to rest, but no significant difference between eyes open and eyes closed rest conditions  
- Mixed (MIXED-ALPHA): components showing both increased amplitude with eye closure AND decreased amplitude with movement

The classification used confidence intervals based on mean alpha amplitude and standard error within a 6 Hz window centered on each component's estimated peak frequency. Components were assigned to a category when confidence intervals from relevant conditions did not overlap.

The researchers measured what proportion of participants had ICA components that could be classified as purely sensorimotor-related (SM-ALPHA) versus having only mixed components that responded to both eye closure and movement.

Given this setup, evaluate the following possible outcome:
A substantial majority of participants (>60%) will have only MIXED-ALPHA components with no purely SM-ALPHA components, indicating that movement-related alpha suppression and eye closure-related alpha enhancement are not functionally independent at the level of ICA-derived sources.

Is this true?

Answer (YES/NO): NO